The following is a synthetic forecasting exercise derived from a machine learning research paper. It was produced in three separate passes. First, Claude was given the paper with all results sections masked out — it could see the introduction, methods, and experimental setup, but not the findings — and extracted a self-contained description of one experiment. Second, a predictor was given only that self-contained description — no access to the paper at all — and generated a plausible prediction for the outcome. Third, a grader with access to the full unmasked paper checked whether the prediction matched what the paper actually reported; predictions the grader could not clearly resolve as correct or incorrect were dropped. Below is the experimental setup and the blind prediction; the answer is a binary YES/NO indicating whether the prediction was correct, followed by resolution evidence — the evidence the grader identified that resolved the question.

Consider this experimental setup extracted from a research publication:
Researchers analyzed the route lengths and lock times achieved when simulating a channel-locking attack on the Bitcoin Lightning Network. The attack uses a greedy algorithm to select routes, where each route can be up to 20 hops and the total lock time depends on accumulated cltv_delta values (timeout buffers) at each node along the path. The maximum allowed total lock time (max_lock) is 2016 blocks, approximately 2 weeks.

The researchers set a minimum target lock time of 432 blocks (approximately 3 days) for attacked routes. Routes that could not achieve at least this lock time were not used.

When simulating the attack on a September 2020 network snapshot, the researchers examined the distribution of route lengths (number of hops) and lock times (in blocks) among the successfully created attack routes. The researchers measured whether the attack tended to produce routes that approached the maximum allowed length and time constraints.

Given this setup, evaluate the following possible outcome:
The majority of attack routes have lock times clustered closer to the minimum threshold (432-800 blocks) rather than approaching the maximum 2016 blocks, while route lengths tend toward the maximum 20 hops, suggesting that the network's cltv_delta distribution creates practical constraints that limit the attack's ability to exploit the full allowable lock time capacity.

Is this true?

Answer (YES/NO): NO